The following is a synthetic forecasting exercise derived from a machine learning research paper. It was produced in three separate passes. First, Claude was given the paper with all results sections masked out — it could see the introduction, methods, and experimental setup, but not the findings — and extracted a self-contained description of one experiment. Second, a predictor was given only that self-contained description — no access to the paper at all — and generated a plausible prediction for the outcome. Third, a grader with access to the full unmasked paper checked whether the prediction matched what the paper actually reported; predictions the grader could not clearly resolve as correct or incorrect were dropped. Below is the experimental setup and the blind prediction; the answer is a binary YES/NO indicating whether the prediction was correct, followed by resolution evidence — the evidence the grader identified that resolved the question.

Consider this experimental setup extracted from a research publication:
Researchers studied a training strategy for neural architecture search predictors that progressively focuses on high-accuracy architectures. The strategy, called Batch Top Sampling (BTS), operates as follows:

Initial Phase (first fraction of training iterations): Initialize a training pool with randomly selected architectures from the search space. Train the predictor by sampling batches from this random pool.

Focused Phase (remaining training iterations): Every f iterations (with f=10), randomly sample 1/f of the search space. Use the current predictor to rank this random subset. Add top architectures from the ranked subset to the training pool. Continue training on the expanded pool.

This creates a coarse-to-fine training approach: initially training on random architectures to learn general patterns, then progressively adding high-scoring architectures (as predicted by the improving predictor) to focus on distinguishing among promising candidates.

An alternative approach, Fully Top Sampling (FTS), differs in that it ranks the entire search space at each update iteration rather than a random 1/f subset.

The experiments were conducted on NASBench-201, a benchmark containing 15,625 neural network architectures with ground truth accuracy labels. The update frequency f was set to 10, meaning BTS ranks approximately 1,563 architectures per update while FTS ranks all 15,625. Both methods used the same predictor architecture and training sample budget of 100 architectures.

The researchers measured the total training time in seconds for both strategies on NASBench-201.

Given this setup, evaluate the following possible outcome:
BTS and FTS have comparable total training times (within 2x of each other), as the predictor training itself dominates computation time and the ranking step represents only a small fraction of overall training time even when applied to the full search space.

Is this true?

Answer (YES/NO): NO